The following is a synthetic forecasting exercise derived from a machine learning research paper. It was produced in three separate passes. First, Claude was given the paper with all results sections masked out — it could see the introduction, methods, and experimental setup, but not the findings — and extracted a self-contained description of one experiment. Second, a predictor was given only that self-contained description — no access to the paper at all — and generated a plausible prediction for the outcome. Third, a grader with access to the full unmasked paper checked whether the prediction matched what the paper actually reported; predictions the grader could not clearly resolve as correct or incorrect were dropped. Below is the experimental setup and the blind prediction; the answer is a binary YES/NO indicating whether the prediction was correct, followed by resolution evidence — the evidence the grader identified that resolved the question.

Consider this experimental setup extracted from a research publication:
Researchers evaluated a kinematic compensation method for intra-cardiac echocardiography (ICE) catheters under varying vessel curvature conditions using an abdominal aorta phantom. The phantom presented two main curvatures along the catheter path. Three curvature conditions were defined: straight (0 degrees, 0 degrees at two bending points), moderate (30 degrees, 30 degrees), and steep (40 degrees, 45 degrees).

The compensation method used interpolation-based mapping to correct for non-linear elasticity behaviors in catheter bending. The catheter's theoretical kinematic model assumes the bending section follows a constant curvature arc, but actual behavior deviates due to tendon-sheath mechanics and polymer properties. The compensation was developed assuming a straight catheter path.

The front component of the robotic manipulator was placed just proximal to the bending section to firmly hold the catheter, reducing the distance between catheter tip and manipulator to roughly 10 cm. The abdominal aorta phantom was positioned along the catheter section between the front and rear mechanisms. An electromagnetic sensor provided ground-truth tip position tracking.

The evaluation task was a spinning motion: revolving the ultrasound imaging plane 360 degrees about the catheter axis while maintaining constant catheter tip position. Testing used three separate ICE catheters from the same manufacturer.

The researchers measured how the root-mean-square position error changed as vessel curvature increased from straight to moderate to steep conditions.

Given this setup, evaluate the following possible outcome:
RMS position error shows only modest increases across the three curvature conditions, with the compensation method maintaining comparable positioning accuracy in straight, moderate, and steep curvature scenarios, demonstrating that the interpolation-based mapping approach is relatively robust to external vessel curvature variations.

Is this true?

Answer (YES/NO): YES